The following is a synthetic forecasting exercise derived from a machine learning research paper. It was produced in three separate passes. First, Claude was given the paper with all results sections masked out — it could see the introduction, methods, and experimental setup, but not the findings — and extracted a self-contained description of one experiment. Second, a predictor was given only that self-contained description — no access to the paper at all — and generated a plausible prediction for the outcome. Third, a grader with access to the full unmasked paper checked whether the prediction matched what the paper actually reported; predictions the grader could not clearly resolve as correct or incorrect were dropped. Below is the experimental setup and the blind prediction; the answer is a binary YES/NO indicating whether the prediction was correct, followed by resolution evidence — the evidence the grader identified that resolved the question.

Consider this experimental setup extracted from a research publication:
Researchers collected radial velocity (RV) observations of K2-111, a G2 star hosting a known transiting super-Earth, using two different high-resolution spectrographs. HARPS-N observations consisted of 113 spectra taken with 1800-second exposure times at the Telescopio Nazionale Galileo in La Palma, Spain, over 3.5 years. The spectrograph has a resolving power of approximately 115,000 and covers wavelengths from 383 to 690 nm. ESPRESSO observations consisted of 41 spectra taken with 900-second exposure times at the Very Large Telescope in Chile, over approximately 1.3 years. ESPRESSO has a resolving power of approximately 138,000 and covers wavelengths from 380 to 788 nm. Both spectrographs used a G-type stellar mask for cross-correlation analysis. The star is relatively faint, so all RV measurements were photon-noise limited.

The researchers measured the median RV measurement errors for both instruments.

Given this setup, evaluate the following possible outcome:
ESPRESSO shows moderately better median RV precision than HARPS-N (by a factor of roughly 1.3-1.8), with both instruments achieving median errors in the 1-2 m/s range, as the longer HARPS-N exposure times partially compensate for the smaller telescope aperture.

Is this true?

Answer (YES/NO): NO